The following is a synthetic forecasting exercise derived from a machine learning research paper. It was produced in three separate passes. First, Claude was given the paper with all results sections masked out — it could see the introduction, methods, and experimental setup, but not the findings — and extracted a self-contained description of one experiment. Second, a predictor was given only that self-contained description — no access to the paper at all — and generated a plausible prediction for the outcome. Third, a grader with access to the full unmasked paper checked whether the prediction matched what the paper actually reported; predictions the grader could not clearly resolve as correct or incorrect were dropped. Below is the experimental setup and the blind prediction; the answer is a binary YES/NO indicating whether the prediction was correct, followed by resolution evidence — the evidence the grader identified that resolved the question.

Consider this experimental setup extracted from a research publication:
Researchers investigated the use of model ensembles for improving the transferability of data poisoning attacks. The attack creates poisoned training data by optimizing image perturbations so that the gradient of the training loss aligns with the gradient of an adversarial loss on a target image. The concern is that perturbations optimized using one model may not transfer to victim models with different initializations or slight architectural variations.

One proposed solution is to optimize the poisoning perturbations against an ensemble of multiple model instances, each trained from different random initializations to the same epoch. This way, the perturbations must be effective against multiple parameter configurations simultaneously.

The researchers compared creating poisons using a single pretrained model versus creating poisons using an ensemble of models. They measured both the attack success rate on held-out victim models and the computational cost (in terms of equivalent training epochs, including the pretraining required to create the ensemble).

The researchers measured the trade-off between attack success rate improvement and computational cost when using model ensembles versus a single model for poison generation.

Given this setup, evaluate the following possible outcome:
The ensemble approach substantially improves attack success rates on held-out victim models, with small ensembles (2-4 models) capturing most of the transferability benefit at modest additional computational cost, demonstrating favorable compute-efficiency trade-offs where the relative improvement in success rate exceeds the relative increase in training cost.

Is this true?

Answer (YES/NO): NO